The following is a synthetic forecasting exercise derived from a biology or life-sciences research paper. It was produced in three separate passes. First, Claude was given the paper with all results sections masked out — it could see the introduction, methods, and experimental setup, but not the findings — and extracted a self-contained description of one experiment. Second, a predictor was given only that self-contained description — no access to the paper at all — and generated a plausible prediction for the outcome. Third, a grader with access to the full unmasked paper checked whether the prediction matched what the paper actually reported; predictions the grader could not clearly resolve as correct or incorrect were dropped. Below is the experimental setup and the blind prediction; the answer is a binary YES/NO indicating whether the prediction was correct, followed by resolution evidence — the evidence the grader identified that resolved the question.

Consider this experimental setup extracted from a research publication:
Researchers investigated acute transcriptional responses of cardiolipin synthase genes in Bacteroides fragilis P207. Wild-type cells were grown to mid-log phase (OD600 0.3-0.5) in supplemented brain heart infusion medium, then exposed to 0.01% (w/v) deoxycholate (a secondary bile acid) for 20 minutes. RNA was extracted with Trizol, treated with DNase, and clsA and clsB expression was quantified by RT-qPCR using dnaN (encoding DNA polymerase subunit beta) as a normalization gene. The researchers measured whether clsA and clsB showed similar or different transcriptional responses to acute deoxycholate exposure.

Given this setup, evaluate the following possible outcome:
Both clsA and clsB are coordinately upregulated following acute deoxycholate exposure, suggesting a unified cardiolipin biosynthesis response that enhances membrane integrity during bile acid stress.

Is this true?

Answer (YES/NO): NO